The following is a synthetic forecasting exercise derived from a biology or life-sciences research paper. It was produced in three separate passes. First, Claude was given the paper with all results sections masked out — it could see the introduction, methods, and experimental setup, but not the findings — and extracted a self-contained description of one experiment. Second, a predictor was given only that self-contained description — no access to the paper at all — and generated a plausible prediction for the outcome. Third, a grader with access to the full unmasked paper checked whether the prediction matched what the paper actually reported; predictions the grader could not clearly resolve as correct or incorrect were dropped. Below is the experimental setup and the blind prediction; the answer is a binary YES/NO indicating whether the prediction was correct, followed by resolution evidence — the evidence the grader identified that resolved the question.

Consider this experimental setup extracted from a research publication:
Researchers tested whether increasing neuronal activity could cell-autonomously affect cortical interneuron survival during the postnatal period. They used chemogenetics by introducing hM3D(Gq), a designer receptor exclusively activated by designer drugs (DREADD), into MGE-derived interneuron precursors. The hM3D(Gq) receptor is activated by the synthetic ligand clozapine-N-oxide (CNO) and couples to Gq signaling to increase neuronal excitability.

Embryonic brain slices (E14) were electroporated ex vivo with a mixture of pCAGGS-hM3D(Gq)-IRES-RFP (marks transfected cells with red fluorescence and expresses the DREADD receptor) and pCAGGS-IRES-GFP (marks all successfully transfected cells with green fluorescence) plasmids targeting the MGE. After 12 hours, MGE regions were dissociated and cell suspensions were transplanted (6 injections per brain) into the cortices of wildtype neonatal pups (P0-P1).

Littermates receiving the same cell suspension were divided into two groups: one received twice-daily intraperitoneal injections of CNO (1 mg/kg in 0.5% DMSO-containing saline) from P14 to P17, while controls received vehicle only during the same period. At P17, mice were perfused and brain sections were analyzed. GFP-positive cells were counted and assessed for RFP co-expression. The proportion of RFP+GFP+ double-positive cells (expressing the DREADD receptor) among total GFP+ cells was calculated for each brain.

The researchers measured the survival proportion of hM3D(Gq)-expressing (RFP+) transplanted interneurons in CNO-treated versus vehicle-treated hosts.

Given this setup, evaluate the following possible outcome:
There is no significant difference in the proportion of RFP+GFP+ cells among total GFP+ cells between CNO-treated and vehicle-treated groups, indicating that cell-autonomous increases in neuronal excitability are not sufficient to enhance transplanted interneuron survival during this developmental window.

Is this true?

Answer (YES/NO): NO